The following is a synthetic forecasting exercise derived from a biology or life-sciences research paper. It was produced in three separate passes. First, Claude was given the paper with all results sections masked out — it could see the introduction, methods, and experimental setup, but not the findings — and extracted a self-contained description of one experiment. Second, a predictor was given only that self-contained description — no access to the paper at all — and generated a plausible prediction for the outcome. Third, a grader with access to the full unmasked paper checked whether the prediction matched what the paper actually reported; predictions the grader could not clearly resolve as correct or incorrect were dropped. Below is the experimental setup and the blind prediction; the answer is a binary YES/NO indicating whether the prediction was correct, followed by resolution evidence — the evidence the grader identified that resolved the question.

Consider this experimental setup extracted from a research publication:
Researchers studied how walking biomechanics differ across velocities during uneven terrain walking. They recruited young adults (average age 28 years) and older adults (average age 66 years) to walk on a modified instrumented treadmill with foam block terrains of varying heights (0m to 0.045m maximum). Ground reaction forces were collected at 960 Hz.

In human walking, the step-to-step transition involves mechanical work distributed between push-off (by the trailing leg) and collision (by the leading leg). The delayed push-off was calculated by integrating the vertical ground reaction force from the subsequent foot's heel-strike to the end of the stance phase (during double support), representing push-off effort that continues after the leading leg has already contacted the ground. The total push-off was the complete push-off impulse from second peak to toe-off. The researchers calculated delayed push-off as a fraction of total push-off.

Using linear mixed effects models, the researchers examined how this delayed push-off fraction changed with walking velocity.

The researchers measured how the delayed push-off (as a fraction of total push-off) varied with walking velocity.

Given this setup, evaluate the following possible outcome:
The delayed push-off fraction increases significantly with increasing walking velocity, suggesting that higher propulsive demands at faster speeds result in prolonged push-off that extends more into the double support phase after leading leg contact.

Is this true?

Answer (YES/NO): YES